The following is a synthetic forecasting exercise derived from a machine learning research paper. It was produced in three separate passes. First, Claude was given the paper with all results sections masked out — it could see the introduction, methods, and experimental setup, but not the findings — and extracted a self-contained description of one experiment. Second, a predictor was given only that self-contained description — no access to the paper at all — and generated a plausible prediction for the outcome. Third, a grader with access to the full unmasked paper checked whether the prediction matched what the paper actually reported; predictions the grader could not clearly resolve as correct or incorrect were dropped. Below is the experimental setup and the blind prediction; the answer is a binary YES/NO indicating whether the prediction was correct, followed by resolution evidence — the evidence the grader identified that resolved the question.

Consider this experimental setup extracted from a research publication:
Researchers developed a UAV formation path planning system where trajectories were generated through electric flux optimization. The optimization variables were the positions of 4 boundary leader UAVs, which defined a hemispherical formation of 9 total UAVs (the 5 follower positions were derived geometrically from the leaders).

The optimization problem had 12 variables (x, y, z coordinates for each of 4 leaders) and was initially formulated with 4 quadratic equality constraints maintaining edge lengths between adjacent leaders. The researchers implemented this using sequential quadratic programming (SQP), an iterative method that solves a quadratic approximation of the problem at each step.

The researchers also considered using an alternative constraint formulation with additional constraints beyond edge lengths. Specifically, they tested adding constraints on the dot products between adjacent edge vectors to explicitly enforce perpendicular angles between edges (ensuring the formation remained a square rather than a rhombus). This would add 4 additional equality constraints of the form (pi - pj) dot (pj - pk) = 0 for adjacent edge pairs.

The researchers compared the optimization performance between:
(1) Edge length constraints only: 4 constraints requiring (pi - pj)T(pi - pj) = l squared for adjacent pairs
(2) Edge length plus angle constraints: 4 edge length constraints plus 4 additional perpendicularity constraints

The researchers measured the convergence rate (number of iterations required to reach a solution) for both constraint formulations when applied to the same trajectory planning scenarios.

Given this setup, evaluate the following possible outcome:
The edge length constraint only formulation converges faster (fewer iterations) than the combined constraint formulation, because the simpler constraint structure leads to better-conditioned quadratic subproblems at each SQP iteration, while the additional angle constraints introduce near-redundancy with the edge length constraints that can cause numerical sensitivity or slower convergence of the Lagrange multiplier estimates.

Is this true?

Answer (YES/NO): YES